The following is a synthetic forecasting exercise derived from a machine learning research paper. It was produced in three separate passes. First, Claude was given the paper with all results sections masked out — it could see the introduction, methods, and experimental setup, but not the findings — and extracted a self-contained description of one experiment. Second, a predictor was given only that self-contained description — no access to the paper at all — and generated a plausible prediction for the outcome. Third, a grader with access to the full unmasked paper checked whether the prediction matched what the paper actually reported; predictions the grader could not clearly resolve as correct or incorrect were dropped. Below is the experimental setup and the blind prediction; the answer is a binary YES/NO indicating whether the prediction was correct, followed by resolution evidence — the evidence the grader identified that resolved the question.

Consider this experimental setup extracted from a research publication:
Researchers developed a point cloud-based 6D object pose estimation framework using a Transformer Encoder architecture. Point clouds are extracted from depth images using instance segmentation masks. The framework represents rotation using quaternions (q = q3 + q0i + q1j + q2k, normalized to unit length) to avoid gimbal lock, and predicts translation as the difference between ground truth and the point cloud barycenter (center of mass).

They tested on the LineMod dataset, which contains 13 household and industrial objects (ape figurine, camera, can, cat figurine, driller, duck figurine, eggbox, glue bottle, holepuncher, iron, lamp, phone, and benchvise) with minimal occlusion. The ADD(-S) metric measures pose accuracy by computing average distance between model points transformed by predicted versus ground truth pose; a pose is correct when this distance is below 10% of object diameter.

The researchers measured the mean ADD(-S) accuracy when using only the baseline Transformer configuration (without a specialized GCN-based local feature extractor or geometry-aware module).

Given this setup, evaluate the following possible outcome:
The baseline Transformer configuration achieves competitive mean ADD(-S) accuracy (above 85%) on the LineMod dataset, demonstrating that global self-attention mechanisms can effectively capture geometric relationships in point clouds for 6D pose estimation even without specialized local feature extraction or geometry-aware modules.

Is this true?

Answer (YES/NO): YES